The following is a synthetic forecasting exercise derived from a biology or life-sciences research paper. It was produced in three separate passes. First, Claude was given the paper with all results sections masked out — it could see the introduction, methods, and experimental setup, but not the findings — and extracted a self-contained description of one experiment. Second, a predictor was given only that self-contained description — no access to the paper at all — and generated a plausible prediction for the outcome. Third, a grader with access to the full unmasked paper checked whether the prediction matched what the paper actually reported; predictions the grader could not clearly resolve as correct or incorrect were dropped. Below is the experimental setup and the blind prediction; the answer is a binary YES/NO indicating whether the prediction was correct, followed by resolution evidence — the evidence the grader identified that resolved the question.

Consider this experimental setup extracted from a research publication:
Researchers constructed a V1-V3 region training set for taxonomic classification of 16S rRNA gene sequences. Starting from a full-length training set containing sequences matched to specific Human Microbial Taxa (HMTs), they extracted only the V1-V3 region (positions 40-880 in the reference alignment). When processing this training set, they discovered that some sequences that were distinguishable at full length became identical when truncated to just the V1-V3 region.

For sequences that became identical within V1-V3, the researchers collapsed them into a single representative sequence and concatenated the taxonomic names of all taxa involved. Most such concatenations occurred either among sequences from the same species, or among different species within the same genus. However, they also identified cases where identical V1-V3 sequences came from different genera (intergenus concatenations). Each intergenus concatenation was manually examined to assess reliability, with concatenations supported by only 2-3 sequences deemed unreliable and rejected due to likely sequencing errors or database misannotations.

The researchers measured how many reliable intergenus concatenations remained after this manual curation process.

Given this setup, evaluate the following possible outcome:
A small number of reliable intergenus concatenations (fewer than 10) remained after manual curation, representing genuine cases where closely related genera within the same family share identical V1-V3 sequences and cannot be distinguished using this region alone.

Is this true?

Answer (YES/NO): NO